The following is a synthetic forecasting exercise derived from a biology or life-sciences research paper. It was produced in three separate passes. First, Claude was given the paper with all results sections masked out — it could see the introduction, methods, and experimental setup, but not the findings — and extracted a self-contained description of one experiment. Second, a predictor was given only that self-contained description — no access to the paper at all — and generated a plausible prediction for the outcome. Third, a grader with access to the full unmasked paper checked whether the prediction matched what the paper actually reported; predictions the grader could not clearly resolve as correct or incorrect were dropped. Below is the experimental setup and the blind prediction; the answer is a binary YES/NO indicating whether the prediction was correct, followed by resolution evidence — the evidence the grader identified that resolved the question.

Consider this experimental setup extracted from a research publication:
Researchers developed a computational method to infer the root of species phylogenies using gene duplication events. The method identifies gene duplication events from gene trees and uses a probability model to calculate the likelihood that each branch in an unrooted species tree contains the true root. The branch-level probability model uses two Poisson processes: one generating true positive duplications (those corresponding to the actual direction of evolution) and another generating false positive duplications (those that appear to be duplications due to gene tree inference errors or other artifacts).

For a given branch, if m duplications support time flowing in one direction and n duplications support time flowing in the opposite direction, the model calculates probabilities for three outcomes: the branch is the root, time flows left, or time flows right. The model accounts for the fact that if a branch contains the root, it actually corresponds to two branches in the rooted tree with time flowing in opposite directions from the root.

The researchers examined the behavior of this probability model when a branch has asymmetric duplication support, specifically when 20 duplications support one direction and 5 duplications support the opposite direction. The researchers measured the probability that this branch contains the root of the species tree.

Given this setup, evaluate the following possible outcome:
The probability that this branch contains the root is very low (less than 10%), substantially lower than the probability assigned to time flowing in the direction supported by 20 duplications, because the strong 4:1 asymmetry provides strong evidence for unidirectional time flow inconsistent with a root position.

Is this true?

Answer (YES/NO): NO